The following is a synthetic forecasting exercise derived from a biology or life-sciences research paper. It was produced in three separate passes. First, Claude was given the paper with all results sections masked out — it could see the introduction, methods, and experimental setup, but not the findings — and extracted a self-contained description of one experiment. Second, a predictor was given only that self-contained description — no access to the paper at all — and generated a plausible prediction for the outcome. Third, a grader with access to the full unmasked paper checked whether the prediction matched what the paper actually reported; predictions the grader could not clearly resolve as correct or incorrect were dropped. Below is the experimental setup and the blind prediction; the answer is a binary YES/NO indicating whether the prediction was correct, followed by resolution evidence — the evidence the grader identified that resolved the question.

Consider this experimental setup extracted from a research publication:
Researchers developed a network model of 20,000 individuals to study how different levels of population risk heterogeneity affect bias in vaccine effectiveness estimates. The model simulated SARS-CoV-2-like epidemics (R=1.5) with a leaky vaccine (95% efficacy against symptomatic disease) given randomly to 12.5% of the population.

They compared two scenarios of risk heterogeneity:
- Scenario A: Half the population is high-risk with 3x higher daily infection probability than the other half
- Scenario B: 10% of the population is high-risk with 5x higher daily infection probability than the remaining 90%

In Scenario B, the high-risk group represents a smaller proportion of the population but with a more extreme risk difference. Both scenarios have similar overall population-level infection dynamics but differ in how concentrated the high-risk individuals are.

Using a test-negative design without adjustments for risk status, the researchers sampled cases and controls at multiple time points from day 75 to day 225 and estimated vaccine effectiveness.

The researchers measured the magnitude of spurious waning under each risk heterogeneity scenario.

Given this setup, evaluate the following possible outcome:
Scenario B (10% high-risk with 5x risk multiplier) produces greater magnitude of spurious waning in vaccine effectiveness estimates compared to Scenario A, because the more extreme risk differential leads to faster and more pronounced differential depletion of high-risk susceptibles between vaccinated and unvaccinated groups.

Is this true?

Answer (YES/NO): NO